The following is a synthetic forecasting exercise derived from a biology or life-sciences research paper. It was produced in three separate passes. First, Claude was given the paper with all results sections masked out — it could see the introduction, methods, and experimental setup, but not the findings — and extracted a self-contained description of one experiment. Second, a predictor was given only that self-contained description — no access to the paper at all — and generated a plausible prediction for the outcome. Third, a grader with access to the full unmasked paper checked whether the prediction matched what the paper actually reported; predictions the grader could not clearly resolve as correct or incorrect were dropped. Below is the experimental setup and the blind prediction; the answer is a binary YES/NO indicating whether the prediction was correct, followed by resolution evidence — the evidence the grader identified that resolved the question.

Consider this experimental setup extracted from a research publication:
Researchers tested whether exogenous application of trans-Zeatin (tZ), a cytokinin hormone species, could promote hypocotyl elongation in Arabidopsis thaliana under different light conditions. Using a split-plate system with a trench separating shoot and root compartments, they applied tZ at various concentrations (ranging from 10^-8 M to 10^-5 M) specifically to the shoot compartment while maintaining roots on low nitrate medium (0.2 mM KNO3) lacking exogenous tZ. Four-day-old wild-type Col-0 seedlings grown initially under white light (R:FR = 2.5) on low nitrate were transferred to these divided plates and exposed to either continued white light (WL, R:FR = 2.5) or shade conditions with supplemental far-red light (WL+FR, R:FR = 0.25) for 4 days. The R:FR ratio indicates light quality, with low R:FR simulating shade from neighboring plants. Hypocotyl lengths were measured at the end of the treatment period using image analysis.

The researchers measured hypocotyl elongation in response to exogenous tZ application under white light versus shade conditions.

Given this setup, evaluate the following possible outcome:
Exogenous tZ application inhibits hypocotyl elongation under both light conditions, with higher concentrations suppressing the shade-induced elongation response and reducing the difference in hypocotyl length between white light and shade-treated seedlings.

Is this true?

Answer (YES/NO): NO